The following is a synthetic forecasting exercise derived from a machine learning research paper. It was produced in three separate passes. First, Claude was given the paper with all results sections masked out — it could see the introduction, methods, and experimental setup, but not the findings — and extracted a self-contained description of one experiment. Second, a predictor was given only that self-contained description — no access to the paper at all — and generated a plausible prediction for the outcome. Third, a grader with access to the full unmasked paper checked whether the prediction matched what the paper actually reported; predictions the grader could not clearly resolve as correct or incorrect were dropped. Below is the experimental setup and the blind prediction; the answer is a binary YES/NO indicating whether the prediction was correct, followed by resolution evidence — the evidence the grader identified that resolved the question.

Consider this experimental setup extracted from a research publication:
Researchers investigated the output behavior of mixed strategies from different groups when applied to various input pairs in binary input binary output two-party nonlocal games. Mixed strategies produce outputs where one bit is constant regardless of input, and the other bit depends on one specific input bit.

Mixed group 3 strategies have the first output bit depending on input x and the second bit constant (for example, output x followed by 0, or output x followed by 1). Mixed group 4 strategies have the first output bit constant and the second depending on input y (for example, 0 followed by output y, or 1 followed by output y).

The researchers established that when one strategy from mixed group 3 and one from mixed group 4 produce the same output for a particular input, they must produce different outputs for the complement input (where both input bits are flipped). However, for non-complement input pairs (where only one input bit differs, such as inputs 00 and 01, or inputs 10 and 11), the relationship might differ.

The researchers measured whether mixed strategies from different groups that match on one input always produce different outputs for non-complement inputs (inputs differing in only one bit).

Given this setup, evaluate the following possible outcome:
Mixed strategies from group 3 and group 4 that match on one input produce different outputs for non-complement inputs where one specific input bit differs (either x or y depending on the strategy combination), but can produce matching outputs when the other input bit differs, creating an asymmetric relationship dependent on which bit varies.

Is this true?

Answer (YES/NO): NO